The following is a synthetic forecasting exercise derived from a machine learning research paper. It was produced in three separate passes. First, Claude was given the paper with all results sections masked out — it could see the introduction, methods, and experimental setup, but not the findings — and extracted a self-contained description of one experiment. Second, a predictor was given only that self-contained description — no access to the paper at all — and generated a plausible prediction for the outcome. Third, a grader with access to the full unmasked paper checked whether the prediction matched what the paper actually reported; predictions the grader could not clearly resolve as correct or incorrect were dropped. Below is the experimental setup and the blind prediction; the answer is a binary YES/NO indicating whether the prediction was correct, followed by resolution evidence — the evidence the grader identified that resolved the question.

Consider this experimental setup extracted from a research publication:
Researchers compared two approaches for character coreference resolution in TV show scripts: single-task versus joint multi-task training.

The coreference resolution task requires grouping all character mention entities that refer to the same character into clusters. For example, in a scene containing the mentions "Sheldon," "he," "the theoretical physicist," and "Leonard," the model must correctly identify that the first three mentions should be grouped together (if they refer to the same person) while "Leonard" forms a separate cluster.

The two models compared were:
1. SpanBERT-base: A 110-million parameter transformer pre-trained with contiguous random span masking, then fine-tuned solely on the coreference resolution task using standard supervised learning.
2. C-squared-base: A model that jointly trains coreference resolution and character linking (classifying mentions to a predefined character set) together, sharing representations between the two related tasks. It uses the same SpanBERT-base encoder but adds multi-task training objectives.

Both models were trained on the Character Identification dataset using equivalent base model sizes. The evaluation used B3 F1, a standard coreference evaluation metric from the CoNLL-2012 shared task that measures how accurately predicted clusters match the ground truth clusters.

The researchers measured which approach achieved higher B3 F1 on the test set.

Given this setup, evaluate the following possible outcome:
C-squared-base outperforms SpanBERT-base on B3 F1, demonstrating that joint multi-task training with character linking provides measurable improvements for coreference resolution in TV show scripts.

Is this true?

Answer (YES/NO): YES